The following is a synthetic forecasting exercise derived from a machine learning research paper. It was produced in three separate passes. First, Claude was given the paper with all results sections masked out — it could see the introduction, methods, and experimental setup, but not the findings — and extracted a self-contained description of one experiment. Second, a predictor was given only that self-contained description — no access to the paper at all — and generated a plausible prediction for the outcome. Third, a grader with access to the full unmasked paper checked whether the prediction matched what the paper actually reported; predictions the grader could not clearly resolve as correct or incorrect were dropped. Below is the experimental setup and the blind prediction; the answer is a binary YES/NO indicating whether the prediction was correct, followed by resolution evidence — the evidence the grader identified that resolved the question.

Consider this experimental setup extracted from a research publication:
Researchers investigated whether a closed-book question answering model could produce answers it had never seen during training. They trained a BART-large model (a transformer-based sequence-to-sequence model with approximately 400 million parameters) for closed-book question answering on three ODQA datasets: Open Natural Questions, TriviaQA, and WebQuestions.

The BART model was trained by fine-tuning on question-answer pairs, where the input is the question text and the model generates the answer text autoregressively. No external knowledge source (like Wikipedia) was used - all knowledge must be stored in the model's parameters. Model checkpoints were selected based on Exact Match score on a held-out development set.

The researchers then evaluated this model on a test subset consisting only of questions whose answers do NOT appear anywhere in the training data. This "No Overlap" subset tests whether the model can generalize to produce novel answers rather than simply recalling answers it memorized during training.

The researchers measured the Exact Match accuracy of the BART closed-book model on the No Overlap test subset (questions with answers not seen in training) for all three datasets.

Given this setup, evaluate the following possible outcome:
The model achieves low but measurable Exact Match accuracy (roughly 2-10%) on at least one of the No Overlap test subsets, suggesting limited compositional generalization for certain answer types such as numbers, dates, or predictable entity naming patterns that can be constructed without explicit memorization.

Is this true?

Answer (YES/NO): NO